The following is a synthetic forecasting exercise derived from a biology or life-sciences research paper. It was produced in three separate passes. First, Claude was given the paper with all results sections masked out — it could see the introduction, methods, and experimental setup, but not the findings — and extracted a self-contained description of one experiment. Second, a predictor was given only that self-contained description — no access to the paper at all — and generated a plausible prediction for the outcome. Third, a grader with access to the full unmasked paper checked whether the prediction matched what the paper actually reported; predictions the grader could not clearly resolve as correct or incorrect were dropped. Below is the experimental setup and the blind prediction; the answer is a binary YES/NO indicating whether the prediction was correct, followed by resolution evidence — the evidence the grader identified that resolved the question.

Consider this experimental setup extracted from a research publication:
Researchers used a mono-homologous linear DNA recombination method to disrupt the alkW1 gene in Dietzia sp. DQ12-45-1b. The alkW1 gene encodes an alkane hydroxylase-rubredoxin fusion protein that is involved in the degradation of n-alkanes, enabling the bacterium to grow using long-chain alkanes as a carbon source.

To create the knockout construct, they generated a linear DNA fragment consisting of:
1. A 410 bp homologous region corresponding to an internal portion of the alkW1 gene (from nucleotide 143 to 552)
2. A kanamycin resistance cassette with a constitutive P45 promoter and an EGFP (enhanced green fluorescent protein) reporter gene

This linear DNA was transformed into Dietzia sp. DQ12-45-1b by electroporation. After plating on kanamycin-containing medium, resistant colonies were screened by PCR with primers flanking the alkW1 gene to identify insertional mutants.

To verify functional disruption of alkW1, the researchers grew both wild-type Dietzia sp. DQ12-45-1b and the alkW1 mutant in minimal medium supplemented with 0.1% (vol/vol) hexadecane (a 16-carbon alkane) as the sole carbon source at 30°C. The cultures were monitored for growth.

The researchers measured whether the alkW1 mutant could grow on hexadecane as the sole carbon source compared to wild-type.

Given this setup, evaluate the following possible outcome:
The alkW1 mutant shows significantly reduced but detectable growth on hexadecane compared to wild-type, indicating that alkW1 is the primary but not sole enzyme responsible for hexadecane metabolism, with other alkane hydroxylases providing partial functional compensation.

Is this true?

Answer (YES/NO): NO